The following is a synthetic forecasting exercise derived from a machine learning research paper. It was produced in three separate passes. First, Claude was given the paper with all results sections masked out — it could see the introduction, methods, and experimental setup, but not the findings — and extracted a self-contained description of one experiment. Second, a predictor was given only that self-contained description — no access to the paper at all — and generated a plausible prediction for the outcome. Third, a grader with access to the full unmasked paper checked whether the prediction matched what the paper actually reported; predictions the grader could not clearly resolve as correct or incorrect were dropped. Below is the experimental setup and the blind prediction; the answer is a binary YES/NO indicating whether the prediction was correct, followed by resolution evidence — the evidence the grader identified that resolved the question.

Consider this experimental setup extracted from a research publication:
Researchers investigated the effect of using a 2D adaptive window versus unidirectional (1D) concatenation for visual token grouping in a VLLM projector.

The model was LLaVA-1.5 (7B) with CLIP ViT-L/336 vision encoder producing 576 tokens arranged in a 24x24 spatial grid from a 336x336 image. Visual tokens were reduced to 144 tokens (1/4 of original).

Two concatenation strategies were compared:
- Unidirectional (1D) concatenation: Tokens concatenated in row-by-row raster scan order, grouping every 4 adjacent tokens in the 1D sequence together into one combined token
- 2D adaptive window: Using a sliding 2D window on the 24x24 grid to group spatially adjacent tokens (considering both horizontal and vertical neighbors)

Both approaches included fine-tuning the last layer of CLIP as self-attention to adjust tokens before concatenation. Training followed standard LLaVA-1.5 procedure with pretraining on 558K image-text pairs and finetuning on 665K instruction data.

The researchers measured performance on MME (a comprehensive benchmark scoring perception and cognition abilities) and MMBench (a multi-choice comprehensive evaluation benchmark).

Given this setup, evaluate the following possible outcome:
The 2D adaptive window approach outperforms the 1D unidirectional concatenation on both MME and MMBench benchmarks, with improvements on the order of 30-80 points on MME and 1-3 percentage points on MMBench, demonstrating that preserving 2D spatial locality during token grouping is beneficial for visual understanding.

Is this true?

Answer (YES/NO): NO